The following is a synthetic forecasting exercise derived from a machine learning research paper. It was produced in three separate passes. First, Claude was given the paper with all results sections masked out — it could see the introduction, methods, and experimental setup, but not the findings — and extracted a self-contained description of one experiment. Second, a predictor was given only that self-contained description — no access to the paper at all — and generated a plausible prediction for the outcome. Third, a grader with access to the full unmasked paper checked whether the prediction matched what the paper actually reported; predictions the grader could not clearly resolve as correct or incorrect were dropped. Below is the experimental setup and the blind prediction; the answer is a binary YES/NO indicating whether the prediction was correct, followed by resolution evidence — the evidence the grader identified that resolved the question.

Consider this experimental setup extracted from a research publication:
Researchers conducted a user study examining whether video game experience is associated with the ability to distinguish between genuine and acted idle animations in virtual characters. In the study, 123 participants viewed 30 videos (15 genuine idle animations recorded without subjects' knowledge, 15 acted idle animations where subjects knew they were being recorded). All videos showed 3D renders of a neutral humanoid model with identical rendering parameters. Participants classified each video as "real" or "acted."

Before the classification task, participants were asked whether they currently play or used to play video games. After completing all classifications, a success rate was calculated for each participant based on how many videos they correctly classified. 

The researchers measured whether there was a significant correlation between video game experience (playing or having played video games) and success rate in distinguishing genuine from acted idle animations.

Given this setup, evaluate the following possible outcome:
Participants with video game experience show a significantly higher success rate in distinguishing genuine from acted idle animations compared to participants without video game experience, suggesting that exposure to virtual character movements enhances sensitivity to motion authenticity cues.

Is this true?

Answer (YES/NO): NO